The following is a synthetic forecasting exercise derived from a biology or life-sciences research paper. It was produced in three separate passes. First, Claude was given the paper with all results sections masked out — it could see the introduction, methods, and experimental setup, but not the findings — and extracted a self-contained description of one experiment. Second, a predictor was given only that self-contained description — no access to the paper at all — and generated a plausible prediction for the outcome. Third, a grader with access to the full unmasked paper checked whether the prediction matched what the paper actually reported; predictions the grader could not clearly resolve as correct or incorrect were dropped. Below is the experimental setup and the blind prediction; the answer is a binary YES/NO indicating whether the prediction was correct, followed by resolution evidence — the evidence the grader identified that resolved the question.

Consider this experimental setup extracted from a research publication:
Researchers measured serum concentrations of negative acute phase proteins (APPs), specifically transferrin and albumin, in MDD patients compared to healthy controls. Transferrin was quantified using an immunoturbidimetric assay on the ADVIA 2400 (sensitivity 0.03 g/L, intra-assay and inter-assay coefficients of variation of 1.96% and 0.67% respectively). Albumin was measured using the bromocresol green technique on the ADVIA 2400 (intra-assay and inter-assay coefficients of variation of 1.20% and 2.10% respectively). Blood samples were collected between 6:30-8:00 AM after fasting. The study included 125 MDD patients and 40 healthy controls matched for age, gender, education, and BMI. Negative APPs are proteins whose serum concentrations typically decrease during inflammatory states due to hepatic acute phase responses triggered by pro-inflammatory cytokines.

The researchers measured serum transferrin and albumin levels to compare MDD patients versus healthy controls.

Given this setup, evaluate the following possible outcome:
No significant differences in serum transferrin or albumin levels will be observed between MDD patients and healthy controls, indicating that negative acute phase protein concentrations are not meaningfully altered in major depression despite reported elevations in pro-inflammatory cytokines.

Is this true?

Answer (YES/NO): NO